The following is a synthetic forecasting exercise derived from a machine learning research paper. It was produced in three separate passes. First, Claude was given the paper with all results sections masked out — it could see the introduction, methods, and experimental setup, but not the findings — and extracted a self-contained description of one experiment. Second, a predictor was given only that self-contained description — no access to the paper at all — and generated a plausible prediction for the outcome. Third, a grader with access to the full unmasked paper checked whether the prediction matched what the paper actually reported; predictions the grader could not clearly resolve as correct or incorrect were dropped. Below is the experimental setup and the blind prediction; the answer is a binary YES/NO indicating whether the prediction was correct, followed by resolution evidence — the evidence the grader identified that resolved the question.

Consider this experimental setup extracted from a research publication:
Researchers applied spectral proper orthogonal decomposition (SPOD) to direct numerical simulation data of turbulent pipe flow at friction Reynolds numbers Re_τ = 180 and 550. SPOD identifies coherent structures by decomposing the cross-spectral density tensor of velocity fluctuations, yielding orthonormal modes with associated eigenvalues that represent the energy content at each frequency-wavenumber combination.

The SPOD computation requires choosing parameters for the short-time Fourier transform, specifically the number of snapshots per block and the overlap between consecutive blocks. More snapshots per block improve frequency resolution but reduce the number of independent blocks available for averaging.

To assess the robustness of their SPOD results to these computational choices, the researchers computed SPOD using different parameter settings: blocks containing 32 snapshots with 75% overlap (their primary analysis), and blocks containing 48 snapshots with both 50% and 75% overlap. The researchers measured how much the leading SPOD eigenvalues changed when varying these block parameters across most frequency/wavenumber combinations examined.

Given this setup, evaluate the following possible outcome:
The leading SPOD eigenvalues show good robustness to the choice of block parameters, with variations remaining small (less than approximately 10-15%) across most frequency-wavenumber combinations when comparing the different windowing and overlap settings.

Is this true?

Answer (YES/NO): YES